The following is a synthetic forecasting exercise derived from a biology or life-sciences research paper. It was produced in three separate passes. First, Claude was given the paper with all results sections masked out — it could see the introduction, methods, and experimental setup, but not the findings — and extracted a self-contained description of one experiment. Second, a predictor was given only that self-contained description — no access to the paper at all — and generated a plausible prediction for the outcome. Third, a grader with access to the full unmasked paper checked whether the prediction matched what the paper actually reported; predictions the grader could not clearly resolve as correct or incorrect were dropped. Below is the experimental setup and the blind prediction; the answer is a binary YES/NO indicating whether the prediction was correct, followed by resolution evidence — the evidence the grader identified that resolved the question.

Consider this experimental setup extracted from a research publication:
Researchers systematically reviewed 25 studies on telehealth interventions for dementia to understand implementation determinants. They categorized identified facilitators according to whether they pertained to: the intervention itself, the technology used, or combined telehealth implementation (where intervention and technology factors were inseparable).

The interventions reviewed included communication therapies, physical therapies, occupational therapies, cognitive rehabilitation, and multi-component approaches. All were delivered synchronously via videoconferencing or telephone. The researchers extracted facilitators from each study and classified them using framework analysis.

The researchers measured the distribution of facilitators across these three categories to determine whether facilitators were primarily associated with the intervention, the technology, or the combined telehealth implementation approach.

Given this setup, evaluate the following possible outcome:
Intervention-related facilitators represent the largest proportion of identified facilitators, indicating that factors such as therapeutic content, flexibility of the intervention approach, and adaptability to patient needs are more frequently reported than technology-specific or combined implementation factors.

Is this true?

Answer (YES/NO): NO